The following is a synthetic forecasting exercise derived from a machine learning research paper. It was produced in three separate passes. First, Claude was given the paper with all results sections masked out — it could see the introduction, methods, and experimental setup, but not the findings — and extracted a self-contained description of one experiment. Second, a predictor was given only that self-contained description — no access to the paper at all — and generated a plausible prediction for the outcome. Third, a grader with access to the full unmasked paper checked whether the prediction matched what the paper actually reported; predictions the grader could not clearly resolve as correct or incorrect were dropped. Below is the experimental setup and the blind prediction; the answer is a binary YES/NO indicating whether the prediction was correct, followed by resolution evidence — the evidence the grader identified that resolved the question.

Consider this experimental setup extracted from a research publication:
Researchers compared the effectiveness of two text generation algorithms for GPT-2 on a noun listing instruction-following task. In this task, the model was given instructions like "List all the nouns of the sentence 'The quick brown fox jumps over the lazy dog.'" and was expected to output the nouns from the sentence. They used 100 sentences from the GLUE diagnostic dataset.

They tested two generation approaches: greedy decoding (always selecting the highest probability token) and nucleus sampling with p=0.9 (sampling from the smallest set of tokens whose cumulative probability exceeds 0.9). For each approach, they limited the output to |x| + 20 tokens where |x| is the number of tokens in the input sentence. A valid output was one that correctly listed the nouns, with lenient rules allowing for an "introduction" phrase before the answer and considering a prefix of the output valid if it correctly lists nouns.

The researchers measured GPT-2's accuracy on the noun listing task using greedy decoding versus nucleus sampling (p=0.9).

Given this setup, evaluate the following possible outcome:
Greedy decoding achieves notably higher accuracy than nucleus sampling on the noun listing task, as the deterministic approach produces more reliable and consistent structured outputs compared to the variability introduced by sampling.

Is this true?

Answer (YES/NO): YES